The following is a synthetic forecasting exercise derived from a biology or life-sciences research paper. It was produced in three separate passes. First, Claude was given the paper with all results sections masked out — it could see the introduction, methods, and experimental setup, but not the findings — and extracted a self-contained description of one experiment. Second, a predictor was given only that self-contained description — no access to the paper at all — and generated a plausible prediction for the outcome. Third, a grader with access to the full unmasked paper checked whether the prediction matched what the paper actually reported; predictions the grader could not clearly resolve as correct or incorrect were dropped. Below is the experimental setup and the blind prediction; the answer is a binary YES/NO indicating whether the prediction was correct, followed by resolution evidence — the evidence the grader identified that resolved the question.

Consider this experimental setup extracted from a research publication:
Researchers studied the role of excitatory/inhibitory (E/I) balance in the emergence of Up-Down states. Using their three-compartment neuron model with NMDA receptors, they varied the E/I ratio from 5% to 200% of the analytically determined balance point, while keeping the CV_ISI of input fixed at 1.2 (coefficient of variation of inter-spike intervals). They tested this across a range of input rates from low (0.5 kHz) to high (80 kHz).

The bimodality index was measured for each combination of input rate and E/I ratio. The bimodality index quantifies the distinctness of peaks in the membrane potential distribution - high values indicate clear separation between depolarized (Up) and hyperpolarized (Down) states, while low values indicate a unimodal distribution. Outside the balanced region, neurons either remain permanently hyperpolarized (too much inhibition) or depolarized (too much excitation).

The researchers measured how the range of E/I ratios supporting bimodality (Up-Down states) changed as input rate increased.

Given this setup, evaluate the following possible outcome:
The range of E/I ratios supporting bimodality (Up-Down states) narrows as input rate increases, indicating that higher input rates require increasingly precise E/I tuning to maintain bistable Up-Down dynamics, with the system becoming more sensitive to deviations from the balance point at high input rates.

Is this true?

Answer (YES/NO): YES